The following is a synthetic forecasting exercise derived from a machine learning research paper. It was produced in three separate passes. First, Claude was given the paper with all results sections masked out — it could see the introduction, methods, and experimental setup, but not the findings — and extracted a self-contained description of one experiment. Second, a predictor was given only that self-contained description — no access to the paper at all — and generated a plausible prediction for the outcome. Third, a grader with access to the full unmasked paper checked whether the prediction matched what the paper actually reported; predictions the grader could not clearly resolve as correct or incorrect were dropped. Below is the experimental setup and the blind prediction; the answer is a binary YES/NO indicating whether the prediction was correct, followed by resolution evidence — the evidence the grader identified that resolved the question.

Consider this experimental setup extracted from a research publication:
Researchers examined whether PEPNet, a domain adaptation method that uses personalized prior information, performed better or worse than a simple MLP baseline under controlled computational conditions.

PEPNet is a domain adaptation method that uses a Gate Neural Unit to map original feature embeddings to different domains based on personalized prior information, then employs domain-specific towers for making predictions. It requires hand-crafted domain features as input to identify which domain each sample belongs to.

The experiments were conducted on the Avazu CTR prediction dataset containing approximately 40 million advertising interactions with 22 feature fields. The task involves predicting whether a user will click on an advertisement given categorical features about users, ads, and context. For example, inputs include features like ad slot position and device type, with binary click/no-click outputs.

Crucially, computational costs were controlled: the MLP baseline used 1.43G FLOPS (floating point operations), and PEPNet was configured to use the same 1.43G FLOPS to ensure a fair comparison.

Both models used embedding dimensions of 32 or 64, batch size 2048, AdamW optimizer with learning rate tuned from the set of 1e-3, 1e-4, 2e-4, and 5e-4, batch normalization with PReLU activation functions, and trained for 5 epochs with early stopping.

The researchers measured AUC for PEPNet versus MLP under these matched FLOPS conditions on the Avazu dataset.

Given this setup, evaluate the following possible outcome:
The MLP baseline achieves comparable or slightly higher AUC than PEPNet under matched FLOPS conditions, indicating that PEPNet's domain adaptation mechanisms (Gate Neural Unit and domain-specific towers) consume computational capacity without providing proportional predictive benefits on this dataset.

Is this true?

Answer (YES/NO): YES